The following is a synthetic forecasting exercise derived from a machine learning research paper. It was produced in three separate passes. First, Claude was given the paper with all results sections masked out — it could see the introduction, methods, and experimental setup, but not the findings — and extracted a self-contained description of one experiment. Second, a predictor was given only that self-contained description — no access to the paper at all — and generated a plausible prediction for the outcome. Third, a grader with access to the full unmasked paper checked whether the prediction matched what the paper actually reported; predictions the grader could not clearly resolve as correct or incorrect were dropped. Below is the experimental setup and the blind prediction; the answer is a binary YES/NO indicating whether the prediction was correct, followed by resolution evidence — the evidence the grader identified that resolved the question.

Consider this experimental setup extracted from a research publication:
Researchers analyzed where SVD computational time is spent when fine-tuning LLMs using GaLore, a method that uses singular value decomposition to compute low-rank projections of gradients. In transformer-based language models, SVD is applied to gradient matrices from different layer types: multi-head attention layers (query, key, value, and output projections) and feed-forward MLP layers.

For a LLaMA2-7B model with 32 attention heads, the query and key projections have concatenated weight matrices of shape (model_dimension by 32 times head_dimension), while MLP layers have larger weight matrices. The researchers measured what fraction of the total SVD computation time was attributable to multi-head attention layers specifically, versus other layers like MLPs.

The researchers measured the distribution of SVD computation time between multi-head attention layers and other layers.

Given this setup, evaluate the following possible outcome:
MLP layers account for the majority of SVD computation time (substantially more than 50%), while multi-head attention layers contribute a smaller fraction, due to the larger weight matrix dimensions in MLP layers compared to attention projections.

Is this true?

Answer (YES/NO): NO